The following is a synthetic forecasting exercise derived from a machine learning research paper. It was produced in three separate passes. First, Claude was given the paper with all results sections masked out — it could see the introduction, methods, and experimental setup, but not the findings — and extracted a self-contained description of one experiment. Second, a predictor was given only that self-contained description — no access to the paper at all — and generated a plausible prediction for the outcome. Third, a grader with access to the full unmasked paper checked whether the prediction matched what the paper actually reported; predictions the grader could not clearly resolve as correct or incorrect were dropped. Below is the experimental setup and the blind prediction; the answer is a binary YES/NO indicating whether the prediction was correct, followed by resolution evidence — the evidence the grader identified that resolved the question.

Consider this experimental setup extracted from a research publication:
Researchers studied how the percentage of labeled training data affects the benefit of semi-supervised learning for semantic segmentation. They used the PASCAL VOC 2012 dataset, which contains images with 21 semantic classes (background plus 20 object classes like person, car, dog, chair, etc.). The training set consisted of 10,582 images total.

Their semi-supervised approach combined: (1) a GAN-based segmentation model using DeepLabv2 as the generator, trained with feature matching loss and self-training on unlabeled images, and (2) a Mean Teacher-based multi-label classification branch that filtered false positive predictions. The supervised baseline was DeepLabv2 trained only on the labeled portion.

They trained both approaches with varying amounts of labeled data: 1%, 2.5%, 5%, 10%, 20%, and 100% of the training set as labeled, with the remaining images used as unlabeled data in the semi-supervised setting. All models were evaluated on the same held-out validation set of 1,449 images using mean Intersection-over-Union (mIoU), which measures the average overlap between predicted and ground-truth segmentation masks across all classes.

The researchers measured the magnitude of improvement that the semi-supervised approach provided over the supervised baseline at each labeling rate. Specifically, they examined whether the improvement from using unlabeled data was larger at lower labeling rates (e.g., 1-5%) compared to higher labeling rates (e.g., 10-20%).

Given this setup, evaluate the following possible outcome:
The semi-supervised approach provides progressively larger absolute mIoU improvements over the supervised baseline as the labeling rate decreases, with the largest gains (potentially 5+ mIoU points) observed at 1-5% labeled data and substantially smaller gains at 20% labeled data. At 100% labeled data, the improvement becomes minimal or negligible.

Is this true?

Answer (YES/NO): YES